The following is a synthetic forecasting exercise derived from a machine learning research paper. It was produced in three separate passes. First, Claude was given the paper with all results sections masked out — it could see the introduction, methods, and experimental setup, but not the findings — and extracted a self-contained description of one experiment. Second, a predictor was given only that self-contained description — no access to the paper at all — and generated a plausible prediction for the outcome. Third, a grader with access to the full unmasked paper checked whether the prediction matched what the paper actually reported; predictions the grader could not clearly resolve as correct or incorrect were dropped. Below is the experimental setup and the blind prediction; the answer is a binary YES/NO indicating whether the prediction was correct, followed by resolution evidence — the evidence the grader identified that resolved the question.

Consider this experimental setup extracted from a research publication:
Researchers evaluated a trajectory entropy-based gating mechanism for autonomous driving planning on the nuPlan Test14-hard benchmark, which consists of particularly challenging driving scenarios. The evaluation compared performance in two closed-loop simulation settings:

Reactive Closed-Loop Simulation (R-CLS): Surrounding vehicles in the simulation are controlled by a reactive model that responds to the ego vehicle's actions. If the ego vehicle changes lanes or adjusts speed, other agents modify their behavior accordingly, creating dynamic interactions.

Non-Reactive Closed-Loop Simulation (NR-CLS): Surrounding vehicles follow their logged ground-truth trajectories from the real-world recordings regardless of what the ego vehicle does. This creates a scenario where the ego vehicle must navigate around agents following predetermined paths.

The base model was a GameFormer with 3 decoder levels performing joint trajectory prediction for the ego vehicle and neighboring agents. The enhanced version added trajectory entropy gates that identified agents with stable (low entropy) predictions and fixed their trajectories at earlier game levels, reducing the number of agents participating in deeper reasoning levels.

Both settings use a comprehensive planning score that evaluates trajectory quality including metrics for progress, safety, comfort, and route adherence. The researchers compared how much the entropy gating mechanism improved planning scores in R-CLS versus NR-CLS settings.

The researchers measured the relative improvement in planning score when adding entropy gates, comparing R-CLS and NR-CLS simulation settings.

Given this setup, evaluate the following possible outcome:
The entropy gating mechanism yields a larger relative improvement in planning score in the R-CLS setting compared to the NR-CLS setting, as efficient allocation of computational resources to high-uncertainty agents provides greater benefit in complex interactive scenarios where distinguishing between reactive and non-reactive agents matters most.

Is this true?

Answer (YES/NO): YES